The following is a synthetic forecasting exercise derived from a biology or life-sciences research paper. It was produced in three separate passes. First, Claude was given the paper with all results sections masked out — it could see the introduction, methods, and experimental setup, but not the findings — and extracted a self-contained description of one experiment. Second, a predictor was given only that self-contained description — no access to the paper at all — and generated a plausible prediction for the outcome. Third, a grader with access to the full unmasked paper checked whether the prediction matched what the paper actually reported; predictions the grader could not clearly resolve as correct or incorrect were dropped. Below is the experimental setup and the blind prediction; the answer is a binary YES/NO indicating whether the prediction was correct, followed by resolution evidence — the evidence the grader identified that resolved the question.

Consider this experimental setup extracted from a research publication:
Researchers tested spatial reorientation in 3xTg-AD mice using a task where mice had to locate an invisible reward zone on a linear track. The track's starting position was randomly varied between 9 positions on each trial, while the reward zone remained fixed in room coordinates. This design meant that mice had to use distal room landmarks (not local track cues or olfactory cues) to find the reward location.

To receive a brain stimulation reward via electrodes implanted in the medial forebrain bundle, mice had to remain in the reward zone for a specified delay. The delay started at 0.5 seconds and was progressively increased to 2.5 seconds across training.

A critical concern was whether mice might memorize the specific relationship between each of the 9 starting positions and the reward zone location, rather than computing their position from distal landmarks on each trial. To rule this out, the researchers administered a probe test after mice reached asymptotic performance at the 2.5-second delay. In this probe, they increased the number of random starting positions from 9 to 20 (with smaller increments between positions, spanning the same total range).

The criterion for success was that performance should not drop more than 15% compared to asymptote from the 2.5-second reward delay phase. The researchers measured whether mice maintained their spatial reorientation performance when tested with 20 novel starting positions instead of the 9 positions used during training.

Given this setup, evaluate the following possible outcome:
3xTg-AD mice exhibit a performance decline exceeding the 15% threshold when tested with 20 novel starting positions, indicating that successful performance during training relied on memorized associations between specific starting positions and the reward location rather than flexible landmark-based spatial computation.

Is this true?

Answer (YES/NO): NO